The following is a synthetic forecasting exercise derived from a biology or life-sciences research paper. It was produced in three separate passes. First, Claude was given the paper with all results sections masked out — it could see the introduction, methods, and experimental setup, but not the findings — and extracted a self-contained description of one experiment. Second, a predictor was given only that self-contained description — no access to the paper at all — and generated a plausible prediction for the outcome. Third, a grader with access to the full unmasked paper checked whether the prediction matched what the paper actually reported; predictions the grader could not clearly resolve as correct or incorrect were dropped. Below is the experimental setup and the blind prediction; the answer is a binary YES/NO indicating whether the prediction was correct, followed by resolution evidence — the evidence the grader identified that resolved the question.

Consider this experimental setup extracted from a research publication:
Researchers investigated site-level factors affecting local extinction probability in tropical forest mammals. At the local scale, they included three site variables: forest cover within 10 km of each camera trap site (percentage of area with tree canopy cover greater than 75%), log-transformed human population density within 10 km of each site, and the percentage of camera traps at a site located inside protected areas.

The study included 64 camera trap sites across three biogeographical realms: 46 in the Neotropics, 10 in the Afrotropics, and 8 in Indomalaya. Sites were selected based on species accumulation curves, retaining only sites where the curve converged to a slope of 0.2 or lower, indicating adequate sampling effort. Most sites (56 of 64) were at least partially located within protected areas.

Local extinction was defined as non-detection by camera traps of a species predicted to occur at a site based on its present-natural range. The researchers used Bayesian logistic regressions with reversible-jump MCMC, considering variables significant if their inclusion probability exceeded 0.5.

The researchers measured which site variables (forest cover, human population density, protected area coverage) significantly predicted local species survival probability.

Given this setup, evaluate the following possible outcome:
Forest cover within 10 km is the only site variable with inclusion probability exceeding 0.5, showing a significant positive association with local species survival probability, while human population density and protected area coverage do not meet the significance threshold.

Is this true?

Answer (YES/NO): YES